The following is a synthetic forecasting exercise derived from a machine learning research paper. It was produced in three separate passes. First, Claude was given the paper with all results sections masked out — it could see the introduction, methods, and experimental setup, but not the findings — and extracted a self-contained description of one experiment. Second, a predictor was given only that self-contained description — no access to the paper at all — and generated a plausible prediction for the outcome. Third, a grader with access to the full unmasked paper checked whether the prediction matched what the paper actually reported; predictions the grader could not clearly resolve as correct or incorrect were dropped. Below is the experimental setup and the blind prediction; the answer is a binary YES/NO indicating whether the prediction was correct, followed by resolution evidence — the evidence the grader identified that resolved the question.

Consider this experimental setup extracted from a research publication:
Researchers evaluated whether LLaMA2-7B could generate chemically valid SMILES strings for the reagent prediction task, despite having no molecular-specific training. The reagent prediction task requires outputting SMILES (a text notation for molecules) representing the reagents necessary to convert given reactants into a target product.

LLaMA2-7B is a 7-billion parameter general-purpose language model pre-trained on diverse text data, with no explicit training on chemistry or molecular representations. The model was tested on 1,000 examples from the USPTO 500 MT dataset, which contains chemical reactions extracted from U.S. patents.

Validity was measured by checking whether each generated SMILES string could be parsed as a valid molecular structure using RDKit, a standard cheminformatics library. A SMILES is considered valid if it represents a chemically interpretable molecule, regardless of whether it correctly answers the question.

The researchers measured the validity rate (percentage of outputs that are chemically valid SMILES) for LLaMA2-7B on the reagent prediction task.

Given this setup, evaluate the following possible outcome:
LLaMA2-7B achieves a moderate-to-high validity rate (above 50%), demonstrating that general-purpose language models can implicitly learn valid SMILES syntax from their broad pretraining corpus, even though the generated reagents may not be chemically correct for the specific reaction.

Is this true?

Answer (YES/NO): YES